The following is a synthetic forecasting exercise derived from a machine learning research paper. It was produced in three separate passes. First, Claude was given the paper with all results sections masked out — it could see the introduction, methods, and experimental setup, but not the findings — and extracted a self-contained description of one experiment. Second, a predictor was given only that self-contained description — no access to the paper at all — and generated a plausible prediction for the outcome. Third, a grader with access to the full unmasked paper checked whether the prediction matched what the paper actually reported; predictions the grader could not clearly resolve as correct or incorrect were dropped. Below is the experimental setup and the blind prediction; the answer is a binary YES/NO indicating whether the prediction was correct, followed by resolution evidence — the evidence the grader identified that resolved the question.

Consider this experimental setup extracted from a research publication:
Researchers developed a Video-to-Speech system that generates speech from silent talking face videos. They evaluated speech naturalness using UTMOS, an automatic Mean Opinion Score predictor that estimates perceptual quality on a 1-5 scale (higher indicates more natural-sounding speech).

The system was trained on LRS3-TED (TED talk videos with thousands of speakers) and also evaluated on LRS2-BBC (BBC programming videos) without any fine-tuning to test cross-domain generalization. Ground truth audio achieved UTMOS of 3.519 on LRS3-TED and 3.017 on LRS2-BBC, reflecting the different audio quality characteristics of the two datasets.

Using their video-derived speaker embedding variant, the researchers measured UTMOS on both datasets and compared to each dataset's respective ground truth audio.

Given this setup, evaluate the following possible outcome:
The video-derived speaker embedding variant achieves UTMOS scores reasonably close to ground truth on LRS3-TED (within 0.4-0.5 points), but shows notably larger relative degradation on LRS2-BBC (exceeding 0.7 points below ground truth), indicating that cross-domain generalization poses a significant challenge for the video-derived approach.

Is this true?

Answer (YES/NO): NO